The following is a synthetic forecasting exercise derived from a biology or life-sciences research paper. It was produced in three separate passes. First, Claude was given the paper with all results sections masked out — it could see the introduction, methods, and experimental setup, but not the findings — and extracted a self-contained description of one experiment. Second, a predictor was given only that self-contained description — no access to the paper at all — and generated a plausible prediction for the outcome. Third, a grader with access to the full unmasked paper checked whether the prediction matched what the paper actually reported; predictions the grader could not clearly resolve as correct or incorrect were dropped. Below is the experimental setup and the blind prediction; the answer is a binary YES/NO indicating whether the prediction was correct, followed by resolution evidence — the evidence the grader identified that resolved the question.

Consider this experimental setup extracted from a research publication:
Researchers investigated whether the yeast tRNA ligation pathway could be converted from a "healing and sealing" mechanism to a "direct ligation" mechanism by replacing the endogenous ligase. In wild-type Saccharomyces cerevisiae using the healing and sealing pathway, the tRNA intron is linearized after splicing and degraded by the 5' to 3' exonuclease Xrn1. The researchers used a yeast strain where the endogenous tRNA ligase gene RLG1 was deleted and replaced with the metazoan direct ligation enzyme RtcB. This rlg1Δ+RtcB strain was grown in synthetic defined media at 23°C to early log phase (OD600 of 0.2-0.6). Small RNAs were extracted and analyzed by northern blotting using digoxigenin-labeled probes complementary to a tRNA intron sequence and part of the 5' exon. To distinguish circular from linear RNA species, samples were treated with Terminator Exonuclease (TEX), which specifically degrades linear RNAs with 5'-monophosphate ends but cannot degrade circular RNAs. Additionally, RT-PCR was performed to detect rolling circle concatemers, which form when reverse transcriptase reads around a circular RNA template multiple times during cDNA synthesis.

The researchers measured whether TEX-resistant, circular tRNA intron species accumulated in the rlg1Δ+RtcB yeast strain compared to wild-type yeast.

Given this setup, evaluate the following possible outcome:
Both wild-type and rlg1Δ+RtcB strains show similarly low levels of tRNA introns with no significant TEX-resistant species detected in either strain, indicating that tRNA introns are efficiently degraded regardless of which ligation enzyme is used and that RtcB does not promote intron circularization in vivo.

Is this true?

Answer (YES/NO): NO